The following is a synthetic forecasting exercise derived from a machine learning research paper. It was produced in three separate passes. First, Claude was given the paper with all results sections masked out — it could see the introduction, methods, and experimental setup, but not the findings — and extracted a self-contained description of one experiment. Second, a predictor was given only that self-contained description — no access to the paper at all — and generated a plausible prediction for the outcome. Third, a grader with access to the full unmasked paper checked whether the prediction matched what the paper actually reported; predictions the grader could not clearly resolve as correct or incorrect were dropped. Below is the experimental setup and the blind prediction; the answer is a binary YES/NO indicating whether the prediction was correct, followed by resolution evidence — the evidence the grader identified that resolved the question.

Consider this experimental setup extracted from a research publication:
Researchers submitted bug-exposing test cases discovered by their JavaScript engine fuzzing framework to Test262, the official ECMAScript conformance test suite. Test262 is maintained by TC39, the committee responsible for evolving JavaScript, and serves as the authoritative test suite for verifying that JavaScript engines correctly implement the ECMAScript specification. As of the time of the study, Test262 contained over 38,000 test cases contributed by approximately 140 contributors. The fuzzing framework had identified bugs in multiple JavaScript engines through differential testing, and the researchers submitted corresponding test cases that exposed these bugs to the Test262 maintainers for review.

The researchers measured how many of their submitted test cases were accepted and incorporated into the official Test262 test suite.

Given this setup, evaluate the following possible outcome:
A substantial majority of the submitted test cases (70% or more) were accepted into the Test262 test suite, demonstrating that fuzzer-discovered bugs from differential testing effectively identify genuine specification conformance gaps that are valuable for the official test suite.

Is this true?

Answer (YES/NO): YES